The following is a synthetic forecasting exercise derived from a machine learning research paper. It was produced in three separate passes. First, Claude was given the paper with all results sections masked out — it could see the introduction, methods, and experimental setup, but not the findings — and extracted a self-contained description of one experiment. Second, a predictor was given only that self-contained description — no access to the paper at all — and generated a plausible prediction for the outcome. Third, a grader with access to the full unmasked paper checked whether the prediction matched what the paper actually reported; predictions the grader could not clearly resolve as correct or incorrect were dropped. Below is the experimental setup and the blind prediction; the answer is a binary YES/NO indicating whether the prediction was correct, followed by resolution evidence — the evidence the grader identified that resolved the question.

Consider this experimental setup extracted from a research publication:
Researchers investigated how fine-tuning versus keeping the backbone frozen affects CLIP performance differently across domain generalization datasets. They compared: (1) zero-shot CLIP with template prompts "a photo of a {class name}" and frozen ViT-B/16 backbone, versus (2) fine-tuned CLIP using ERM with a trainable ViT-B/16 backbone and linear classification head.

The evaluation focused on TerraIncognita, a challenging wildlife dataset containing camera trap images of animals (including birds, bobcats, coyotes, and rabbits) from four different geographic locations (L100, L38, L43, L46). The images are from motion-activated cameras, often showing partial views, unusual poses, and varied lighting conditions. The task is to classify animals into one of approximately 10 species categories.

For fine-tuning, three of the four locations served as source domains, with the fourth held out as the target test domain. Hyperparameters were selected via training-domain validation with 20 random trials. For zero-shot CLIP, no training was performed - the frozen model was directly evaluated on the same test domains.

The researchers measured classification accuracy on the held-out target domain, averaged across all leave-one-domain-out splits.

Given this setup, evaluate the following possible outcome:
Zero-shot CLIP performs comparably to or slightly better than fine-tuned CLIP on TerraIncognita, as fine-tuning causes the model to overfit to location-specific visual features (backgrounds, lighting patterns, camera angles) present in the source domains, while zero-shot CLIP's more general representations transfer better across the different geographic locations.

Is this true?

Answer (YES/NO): NO